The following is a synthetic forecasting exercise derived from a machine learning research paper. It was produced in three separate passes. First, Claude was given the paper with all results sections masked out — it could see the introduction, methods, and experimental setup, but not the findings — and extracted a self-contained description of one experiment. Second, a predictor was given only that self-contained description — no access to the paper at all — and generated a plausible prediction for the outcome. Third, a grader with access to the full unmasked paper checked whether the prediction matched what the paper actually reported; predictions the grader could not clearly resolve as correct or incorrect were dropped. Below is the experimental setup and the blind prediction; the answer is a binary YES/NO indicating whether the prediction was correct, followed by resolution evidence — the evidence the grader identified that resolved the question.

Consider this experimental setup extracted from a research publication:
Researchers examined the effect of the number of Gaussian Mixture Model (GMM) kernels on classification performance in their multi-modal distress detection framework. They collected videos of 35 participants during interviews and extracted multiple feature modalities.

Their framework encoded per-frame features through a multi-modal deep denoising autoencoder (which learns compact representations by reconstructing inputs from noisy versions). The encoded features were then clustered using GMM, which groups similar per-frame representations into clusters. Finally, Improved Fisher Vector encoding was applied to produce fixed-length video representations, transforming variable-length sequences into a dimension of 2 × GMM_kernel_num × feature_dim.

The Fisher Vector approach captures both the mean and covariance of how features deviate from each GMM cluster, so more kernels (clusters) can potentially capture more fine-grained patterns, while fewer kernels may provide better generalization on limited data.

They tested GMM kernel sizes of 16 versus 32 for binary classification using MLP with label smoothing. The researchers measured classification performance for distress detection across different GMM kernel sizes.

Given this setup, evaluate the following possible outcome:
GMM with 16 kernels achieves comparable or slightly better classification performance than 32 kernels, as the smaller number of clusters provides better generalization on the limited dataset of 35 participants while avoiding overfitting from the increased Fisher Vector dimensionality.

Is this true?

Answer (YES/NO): NO